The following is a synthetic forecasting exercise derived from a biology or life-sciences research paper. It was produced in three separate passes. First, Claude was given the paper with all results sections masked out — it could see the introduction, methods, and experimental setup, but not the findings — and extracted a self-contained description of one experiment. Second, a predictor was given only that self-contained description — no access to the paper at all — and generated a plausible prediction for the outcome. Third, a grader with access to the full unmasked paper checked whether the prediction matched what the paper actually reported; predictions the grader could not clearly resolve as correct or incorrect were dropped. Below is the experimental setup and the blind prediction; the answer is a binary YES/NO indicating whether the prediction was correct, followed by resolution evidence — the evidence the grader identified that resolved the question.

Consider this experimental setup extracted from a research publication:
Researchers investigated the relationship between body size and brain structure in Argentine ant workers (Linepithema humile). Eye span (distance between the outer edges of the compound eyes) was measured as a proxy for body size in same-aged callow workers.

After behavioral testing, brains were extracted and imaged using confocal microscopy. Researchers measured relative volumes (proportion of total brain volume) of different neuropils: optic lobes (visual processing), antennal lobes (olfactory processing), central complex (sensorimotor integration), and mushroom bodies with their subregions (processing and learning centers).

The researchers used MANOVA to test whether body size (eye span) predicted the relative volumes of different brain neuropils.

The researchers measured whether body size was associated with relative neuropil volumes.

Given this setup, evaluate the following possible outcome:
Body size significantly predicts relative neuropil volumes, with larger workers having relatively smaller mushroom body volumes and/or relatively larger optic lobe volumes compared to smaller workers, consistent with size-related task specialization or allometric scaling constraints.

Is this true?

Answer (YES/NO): NO